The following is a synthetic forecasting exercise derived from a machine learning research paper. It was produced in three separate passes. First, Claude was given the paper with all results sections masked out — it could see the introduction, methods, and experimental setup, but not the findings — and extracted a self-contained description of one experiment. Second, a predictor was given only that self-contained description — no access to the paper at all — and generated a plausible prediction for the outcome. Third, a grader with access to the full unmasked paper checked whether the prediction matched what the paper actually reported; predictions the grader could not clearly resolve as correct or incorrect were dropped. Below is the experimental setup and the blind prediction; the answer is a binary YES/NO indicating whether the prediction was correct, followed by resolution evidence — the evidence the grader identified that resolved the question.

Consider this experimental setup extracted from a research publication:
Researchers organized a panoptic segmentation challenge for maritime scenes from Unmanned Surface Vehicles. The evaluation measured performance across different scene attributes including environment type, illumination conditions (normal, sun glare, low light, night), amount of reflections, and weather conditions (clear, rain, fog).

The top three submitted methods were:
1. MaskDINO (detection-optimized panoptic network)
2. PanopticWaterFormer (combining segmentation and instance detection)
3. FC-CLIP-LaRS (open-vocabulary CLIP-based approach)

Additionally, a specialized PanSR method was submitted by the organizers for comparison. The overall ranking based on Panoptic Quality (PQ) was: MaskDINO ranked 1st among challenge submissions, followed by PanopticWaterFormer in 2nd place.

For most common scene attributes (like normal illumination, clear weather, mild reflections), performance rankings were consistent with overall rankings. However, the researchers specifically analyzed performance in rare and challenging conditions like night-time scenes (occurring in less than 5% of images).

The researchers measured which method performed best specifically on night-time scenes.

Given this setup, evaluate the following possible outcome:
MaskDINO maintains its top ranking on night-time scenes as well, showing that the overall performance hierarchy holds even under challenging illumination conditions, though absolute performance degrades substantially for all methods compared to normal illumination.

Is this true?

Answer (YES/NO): NO